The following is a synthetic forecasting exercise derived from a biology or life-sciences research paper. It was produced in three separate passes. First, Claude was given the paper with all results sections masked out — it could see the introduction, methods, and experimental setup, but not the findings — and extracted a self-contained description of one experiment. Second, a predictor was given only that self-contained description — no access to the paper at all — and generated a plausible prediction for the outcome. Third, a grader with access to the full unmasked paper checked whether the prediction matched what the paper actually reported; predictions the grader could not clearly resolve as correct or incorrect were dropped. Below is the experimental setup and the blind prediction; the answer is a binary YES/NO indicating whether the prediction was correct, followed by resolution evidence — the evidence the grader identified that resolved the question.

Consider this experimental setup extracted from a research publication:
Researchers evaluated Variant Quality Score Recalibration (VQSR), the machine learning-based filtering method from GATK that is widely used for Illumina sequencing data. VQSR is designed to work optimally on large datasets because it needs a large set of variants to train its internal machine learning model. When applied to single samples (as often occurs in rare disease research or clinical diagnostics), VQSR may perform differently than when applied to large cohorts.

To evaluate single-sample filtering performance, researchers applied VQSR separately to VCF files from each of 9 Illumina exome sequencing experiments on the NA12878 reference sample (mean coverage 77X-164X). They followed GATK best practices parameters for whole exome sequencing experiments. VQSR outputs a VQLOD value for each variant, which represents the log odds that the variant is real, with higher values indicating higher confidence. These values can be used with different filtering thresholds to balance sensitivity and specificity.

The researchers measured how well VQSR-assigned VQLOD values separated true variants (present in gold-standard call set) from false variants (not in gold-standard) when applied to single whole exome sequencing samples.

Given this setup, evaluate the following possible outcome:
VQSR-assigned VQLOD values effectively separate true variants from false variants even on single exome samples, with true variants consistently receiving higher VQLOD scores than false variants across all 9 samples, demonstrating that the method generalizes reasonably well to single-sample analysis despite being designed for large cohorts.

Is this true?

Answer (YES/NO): NO